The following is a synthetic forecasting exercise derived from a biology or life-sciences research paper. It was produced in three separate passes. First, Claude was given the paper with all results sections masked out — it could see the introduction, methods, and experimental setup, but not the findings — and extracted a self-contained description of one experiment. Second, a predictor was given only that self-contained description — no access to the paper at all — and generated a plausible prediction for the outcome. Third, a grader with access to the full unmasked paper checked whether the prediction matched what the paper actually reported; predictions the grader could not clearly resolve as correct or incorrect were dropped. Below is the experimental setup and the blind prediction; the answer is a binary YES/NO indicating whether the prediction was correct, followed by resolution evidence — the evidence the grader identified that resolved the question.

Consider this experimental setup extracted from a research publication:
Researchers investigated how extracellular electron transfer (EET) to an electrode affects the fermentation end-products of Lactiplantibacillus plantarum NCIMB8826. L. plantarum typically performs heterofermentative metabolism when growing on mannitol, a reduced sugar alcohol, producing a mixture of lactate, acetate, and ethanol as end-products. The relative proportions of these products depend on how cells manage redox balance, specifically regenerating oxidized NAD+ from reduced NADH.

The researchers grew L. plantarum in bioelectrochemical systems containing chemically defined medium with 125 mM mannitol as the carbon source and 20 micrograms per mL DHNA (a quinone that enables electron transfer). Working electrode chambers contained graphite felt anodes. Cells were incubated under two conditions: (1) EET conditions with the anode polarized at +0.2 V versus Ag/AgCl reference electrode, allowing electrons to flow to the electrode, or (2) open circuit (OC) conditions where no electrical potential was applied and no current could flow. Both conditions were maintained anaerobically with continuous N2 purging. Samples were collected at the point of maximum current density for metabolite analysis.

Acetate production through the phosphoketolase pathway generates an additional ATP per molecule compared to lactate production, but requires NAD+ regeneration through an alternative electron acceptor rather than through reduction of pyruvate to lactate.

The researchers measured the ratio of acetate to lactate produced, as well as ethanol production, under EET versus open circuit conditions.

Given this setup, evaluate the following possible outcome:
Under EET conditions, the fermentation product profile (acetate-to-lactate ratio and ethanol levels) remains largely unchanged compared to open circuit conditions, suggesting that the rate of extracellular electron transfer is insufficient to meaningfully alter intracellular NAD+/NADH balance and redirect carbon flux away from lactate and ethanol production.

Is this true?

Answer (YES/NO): NO